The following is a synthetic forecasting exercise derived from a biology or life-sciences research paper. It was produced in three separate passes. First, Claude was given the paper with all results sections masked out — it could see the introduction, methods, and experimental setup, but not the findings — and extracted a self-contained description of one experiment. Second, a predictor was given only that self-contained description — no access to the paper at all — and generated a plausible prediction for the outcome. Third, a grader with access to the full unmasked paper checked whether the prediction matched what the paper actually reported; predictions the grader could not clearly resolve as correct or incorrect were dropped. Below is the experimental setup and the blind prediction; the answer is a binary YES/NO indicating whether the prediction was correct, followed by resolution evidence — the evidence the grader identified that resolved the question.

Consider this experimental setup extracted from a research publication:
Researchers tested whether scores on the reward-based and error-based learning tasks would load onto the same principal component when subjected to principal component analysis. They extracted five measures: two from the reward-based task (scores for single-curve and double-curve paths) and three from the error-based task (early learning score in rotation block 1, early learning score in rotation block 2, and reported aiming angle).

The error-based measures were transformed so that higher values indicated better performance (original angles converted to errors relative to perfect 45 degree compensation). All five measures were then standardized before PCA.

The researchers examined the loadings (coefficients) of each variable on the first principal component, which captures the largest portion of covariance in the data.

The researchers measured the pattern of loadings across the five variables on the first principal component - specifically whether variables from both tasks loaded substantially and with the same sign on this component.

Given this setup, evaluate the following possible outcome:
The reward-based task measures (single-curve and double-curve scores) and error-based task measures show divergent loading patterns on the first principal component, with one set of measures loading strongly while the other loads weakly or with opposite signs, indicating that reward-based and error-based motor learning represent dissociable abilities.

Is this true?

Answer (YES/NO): NO